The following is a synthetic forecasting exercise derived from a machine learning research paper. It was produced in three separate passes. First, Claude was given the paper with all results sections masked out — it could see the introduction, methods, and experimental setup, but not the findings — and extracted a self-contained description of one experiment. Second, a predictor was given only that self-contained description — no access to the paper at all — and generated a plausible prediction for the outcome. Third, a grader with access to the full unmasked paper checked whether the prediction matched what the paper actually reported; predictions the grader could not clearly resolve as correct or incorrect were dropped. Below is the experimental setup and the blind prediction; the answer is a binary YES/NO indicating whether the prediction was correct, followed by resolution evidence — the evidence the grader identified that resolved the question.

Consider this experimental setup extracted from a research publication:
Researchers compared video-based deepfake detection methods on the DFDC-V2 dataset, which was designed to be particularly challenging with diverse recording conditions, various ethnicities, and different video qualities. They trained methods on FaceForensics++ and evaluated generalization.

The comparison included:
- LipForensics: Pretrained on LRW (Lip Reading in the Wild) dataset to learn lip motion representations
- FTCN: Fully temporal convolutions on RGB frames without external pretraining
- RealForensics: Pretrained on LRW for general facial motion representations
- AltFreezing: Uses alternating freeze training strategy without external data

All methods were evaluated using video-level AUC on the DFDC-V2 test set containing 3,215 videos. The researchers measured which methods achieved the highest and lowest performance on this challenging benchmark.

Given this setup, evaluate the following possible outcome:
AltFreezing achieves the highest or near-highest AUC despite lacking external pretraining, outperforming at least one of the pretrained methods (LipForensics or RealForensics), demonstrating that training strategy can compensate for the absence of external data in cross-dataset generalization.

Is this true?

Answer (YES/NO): YES